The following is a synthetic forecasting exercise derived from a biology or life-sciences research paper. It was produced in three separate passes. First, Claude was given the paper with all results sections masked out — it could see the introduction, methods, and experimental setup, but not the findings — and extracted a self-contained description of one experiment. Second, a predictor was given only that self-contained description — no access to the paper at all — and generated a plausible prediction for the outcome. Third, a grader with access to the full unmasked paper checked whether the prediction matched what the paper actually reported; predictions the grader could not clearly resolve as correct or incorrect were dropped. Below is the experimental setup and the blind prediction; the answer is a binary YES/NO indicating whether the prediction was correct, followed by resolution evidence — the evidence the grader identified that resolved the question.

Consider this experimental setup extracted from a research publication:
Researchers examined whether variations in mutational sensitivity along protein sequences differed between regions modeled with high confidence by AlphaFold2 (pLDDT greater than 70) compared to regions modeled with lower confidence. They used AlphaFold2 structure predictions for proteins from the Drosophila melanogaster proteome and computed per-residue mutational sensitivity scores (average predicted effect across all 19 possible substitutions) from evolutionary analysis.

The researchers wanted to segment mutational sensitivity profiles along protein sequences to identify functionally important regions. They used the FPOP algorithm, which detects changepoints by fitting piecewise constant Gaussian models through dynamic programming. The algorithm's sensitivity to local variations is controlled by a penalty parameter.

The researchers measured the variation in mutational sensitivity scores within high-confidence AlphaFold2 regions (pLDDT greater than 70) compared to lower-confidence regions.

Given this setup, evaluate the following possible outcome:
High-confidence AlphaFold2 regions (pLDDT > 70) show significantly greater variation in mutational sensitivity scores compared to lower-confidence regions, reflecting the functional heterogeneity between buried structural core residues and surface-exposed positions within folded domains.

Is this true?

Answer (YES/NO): YES